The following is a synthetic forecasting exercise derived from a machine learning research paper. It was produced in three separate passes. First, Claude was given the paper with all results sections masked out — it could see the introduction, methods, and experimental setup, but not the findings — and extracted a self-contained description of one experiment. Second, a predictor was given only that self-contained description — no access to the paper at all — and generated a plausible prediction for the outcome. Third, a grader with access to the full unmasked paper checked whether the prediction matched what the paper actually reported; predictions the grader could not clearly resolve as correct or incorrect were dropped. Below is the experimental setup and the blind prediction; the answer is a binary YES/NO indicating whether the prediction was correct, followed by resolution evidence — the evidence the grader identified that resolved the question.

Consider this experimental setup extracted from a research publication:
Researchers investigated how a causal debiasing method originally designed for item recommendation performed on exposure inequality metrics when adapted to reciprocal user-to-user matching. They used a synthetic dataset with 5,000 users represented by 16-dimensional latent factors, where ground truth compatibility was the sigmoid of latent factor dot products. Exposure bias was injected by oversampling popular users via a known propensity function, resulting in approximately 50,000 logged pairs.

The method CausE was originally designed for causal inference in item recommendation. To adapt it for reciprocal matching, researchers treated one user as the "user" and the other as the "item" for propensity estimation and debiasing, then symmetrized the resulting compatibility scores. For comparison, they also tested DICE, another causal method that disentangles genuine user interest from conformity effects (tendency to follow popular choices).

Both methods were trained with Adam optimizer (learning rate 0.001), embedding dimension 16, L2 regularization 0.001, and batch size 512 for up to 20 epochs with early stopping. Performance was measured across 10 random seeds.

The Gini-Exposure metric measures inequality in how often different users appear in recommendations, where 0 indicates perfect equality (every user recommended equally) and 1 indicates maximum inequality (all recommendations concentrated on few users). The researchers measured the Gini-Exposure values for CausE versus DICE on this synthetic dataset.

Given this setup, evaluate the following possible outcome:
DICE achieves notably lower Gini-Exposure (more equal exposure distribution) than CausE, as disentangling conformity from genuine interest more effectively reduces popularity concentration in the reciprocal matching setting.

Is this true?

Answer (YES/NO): YES